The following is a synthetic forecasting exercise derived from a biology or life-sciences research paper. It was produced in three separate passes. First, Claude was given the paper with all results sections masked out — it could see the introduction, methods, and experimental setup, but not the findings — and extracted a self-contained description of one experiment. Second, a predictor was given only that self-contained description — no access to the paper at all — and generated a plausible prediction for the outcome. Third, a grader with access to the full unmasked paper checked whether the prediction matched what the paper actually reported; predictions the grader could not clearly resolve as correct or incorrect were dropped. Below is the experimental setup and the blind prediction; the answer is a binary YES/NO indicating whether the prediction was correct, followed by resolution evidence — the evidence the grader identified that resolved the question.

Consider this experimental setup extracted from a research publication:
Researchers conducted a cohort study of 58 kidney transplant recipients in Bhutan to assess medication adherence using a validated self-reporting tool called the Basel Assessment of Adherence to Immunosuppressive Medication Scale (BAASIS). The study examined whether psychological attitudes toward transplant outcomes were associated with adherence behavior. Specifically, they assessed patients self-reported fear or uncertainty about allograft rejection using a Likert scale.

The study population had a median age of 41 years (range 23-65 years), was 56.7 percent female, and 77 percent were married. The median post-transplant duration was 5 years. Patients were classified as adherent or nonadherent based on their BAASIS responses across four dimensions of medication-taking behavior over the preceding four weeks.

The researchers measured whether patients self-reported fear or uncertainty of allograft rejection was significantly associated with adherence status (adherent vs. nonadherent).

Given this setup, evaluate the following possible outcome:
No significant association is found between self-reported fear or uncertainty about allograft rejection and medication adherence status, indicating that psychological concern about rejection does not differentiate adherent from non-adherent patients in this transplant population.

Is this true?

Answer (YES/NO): NO